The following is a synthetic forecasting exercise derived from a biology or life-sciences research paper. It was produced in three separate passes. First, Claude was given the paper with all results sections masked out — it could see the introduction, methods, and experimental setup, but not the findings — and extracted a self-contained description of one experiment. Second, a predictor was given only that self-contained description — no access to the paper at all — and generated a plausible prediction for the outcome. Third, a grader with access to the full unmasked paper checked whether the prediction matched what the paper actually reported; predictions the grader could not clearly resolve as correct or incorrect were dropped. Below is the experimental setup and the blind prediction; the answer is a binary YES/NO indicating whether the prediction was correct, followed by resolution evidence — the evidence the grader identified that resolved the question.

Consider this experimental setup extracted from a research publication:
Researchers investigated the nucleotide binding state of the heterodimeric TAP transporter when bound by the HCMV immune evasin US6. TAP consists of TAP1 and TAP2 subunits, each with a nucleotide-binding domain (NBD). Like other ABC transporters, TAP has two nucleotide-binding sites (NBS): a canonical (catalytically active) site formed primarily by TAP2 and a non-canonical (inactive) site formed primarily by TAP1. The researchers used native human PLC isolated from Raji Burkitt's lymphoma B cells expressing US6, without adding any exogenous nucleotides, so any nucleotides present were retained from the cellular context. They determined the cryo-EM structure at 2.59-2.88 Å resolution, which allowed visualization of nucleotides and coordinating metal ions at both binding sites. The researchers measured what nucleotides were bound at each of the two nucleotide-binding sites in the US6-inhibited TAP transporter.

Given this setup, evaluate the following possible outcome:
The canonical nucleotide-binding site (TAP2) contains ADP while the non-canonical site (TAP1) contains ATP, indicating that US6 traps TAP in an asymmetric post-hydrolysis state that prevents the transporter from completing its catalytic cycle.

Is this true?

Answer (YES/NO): YES